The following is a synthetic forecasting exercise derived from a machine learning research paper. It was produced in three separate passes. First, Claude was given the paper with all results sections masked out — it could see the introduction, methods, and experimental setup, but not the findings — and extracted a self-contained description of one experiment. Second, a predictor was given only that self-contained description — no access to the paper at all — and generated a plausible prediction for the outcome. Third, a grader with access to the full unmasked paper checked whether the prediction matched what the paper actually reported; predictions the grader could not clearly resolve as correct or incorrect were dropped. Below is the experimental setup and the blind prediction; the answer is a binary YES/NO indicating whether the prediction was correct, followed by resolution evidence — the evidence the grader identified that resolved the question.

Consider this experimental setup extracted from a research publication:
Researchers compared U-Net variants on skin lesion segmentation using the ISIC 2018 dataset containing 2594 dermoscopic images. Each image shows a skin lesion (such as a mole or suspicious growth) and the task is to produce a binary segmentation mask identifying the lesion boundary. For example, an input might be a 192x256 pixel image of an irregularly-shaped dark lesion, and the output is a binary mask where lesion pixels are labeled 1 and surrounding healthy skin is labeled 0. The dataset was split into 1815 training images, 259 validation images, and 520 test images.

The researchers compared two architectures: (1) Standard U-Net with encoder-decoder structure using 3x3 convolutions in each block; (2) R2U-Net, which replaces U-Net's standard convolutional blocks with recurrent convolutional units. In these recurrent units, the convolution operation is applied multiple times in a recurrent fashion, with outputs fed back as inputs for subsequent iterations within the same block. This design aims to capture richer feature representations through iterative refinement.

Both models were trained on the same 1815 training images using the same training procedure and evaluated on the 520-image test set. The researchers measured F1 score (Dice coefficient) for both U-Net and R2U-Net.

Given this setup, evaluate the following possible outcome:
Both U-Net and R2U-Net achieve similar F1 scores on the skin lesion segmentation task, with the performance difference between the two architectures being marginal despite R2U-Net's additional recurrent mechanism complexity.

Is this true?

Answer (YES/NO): NO